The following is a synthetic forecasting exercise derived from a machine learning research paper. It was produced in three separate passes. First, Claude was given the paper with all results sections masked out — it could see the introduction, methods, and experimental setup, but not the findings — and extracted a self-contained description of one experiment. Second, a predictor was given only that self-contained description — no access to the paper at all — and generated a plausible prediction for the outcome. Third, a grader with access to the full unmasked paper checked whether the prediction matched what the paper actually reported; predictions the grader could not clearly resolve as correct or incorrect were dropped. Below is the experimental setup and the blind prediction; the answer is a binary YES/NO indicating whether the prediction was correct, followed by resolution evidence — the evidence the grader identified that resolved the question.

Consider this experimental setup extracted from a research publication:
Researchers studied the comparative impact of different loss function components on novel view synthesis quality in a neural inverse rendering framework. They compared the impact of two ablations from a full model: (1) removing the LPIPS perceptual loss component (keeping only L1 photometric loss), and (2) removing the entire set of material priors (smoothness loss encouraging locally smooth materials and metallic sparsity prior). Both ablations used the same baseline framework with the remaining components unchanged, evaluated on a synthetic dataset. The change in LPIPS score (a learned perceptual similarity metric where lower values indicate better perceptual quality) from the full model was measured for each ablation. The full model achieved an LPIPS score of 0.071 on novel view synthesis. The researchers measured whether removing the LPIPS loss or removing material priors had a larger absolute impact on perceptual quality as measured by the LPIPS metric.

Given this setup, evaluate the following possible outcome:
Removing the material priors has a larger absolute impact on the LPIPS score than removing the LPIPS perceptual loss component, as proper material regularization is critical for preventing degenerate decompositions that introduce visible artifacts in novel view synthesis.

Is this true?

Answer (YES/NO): NO